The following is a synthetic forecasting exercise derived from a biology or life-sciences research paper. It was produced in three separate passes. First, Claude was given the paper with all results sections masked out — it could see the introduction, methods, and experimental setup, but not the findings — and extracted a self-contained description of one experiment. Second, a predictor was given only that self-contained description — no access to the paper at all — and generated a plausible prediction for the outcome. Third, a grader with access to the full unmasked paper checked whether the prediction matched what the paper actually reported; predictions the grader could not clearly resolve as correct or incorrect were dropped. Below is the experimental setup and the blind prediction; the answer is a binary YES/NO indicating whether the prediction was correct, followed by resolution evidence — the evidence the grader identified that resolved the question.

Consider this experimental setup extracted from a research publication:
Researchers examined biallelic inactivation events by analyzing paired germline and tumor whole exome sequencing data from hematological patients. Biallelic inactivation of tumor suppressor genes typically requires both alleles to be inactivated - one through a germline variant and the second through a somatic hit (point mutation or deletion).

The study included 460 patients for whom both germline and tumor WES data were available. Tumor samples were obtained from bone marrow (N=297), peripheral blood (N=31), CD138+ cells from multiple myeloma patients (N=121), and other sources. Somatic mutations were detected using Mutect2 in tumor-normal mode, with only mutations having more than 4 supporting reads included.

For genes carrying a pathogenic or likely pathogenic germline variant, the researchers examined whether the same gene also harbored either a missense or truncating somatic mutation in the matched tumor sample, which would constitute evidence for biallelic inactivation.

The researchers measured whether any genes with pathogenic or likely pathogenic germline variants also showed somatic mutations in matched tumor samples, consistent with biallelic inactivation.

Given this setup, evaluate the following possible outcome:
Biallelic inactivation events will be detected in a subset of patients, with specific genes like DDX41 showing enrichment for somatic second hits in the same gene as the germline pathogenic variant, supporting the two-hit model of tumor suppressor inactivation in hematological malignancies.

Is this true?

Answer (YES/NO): YES